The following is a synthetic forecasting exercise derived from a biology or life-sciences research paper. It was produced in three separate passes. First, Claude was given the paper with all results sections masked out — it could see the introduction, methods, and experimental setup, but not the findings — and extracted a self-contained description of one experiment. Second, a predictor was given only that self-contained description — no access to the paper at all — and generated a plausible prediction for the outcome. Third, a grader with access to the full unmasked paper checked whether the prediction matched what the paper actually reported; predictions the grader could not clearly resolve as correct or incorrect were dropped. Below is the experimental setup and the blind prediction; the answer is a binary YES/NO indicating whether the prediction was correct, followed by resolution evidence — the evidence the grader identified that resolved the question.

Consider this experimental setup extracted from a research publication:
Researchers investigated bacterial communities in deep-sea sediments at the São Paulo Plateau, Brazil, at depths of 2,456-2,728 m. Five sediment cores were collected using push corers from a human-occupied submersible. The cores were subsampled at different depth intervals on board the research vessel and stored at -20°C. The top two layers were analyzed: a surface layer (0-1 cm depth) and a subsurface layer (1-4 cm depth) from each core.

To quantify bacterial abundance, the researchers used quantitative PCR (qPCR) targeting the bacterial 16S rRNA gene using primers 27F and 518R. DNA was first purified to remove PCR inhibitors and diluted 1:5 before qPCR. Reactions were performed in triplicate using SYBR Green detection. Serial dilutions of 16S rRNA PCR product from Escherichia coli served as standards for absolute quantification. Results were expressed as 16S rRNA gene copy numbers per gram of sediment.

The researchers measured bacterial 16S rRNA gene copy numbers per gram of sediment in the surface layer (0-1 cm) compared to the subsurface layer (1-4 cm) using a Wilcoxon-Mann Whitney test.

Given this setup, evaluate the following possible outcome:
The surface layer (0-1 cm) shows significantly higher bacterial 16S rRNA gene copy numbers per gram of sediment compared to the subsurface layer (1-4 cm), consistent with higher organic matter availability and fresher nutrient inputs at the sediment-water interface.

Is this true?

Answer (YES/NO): NO